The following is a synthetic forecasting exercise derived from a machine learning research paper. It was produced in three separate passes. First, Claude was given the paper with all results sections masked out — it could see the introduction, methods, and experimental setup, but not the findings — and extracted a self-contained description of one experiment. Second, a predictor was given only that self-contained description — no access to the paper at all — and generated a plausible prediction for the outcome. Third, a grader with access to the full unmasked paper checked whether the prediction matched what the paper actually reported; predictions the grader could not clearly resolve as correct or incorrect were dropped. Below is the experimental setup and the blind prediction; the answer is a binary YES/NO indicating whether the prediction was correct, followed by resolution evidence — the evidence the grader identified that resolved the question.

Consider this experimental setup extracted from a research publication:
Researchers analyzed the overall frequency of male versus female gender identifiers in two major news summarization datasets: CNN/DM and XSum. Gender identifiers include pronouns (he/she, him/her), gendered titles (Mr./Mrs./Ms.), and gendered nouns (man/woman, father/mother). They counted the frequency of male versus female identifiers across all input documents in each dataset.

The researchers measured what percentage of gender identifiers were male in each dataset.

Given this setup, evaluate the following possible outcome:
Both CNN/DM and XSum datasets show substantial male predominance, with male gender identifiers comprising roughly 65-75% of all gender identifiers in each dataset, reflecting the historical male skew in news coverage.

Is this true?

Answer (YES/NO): NO